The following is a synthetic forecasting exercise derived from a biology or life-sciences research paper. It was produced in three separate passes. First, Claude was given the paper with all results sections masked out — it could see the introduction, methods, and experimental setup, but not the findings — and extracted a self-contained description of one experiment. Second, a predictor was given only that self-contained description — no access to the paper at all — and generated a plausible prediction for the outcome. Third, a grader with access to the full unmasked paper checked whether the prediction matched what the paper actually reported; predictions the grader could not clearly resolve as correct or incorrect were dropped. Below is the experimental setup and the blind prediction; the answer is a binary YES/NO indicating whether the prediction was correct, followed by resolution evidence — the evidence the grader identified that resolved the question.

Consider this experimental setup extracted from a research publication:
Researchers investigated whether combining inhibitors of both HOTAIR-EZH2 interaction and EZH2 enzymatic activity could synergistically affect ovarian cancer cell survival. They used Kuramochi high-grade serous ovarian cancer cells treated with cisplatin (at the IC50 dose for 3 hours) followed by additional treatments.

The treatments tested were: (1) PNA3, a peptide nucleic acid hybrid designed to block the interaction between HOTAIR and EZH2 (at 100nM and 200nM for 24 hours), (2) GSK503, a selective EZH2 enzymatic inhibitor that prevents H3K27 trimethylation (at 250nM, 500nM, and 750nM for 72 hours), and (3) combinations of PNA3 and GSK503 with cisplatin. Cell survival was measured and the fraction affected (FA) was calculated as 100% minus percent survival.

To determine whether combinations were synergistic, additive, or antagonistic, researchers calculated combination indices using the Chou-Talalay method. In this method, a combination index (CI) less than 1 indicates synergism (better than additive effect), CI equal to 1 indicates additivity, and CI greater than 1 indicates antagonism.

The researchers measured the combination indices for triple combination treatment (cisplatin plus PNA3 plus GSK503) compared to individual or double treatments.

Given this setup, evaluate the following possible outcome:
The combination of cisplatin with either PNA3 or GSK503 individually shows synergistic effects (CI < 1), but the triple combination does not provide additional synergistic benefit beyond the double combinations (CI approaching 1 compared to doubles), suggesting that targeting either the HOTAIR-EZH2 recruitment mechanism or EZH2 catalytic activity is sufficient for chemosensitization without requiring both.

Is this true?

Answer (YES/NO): NO